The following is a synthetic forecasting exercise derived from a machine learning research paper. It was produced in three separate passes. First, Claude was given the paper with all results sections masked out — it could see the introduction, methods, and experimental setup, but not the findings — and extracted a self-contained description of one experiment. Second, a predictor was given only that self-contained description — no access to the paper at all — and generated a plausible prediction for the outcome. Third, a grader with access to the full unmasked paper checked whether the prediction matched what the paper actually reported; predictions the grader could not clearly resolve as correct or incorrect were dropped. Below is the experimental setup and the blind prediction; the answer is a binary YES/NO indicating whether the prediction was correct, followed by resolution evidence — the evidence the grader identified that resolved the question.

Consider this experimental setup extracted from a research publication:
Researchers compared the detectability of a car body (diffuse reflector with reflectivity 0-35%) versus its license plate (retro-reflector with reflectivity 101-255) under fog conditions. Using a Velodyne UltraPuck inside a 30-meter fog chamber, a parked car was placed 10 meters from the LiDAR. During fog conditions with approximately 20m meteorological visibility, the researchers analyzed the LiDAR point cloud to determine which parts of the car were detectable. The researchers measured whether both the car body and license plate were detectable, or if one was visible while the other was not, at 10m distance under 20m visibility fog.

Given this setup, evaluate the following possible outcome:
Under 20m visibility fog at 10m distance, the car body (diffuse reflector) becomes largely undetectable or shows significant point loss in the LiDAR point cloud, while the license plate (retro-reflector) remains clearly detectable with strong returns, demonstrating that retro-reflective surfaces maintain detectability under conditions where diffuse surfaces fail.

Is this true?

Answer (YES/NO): YES